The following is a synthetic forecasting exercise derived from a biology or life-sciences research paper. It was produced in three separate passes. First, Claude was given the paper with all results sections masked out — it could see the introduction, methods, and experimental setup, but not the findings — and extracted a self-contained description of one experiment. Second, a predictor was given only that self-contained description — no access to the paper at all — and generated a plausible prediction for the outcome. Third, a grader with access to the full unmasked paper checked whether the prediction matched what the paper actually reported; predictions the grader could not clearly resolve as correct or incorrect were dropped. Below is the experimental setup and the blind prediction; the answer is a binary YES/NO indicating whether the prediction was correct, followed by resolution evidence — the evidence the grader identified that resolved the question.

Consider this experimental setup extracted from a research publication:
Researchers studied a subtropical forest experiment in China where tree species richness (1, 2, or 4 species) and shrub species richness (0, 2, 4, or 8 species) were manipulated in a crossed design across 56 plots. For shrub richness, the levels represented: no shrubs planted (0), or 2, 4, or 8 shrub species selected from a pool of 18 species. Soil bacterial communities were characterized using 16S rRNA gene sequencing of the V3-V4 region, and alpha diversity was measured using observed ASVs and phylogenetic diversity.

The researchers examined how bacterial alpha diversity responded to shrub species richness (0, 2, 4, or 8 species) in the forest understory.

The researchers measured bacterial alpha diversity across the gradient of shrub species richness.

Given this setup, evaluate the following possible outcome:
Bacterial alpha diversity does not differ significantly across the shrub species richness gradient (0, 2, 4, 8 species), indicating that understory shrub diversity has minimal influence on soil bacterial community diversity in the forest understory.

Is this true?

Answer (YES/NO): NO